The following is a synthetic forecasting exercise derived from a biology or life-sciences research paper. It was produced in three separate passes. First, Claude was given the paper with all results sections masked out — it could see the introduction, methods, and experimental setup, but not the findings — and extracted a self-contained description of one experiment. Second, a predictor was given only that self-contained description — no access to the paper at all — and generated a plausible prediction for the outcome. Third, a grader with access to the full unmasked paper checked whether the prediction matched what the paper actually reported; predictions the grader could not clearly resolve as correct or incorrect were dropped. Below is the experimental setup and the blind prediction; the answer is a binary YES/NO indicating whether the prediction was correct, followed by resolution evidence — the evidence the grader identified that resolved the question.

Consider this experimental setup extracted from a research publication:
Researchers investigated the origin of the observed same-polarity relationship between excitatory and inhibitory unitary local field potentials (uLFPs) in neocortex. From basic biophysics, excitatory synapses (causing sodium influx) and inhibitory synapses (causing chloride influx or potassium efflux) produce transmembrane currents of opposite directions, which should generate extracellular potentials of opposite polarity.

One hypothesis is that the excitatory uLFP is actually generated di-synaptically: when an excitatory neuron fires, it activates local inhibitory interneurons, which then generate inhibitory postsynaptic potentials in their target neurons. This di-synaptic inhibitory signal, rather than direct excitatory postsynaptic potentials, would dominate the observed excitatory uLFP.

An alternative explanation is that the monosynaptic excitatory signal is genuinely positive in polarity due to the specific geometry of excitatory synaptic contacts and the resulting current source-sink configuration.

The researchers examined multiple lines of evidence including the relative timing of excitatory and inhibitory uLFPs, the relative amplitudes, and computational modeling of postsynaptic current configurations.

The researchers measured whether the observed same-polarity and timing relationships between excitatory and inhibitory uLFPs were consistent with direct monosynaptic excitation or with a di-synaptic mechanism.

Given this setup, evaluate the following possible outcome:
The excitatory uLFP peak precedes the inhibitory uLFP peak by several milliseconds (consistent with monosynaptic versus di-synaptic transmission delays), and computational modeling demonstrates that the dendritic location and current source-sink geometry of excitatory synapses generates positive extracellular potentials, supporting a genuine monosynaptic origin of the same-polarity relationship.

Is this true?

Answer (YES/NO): NO